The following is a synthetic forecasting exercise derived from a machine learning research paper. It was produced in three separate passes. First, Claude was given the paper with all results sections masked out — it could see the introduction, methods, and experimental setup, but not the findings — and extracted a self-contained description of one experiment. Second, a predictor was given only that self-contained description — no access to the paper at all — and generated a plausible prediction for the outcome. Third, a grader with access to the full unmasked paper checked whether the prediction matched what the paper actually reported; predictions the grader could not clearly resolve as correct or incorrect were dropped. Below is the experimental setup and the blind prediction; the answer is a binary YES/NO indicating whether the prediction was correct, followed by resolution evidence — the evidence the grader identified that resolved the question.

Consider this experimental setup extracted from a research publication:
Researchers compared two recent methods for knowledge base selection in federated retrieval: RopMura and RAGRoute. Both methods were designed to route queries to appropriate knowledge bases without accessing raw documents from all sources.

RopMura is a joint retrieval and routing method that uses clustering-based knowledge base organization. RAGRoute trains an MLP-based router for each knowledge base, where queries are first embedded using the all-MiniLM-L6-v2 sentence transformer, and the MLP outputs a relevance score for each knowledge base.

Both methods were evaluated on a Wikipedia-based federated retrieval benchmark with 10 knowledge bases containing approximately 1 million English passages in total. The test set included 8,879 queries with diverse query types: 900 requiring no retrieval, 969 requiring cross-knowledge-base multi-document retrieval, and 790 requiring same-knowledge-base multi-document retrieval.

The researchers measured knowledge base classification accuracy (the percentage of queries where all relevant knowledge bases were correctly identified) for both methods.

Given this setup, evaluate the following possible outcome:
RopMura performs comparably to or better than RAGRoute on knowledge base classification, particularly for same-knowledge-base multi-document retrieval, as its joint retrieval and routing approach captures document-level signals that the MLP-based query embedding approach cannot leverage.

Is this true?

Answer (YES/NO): NO